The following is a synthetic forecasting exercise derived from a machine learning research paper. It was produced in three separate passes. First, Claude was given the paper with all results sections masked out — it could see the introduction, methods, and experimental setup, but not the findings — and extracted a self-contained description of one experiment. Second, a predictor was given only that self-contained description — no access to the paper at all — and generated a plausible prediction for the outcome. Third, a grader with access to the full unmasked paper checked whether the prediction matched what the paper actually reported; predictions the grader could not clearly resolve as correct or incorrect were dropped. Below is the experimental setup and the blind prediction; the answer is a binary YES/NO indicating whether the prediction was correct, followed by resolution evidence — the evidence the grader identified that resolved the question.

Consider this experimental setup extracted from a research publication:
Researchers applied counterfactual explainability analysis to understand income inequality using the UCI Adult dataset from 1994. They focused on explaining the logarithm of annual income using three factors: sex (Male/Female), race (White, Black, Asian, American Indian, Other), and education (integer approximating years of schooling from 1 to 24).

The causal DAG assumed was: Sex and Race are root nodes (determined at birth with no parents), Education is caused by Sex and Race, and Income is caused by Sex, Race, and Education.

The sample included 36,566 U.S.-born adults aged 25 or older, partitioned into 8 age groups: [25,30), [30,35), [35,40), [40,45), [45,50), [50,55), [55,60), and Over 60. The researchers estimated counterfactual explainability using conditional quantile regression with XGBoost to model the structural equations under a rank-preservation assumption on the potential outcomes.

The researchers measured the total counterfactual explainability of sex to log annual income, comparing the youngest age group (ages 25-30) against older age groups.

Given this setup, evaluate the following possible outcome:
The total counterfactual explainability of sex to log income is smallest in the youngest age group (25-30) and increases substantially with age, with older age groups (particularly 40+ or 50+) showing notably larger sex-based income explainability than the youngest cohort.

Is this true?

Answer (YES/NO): YES